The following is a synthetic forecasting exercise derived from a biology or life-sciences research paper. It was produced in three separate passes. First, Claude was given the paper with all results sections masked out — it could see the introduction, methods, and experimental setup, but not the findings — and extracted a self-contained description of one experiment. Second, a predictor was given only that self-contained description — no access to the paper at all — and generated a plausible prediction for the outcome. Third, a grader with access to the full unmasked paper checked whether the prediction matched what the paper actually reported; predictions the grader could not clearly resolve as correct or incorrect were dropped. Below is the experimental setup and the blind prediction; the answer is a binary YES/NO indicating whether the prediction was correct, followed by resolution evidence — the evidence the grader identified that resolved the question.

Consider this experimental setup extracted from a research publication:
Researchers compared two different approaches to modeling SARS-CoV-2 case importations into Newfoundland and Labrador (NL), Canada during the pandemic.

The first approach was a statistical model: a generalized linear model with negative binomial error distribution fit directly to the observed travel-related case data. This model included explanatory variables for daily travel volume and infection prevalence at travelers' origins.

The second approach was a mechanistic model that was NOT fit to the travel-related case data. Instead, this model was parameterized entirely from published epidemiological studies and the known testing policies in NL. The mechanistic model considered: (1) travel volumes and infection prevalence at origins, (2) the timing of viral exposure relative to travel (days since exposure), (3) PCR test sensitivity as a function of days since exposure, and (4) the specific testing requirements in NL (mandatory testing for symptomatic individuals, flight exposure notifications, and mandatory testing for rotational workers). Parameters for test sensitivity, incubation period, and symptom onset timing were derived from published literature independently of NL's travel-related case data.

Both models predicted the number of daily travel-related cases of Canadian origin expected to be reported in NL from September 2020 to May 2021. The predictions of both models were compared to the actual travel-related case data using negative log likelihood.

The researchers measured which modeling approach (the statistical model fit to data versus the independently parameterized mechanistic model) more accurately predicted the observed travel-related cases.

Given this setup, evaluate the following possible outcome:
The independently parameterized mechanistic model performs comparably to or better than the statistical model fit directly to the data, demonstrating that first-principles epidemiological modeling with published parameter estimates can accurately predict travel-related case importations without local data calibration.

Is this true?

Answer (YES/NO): NO